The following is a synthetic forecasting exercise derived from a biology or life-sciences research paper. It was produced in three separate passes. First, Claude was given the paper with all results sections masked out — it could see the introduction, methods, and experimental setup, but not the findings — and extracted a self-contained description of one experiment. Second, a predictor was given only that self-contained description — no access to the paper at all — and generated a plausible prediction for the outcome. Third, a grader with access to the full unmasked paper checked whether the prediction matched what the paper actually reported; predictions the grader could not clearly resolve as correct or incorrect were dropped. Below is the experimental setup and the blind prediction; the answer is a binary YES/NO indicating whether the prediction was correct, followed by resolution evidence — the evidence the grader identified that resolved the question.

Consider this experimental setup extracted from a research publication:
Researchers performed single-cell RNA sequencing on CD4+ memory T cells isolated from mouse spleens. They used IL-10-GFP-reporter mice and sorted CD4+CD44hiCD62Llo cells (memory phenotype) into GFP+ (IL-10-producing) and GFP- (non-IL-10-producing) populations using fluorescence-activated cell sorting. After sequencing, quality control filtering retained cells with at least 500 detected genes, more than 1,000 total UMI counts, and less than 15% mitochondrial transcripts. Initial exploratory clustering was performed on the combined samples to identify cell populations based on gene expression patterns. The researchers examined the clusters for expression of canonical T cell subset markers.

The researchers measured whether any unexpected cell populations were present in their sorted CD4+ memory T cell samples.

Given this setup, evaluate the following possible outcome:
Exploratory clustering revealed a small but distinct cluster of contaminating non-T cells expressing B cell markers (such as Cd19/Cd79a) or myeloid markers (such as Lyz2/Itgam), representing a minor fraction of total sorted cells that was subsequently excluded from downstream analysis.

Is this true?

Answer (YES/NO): NO